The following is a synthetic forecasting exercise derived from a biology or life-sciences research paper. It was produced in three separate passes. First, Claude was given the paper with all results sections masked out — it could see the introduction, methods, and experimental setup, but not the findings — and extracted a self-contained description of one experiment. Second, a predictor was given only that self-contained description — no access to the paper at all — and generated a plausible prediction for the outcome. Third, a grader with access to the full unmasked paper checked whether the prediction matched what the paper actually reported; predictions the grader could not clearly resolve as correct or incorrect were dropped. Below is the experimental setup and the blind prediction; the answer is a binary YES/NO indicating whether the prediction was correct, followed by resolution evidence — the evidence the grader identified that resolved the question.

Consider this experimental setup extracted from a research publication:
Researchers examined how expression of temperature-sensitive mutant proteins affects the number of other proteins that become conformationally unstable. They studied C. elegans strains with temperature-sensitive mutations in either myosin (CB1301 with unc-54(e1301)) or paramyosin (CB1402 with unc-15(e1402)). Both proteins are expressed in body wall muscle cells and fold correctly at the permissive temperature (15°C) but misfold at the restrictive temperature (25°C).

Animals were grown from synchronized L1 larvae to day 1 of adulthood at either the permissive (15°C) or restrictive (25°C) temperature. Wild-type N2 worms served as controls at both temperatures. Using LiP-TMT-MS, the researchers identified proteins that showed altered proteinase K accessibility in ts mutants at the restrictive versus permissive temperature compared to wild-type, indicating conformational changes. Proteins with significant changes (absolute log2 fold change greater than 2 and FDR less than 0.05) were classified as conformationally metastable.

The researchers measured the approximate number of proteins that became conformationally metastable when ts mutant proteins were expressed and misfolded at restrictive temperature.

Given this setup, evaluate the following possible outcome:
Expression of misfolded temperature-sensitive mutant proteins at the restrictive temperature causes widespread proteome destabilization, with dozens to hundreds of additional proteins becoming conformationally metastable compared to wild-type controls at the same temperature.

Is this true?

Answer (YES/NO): YES